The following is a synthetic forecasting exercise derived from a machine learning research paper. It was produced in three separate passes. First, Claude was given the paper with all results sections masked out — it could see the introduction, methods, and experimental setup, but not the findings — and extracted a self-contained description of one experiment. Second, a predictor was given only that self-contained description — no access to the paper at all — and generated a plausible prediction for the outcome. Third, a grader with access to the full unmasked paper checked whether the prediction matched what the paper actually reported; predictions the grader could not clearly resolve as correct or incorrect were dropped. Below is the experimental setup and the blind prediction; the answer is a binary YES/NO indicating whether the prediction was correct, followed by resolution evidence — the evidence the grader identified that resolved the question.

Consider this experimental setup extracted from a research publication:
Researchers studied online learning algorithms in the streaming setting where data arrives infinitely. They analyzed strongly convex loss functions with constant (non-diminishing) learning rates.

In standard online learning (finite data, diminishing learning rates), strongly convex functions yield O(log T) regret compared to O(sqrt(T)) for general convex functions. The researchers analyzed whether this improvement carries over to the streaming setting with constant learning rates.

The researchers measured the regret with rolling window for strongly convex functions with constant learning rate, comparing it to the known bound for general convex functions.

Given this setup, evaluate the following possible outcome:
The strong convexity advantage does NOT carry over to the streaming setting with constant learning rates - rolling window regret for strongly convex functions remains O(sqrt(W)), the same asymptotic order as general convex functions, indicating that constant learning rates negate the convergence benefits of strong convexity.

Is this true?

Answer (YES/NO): YES